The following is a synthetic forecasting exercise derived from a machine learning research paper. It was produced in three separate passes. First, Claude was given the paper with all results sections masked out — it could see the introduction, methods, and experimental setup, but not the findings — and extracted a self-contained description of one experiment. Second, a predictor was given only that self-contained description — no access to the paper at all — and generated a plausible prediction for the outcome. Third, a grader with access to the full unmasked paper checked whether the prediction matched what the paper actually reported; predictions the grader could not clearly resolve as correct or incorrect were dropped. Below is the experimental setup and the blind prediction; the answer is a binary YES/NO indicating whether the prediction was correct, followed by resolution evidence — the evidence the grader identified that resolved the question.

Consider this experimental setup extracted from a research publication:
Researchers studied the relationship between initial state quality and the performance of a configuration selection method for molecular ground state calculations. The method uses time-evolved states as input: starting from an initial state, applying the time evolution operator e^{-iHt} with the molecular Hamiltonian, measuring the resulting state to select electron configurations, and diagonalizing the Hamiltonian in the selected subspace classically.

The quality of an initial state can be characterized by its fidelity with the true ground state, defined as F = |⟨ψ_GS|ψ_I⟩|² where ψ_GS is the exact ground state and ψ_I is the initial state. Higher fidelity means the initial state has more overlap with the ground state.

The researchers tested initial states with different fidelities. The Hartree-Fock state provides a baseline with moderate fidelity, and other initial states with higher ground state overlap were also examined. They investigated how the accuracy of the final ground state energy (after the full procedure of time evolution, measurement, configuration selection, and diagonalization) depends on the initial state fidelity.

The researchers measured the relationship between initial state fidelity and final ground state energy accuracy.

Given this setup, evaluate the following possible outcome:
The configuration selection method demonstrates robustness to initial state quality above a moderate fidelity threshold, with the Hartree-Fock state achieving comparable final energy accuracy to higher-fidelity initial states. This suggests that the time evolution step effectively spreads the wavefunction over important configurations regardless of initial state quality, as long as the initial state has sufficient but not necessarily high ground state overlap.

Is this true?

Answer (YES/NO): NO